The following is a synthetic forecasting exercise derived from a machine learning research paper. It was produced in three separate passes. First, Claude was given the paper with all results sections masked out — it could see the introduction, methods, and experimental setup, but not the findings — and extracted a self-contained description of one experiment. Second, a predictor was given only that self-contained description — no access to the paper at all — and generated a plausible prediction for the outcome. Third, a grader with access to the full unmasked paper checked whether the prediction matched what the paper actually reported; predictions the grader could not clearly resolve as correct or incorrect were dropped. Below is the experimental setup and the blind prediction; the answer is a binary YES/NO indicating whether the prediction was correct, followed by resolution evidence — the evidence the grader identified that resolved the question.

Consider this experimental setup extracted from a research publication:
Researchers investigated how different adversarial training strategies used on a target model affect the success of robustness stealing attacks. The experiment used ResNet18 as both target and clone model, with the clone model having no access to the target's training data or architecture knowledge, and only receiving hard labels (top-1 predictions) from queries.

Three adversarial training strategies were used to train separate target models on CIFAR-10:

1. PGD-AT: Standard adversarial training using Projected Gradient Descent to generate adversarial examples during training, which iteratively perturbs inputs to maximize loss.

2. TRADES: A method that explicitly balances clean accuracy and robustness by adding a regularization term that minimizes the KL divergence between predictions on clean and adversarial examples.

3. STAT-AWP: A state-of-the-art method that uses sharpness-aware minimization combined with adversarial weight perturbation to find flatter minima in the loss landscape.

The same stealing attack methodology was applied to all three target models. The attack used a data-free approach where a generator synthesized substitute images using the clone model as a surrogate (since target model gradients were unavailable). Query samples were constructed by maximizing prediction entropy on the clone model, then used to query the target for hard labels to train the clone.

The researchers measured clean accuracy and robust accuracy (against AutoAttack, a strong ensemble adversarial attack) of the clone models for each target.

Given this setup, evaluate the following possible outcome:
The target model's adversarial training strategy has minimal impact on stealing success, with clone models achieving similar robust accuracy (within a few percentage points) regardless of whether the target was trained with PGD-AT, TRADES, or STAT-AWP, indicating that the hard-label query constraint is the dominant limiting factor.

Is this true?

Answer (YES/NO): NO